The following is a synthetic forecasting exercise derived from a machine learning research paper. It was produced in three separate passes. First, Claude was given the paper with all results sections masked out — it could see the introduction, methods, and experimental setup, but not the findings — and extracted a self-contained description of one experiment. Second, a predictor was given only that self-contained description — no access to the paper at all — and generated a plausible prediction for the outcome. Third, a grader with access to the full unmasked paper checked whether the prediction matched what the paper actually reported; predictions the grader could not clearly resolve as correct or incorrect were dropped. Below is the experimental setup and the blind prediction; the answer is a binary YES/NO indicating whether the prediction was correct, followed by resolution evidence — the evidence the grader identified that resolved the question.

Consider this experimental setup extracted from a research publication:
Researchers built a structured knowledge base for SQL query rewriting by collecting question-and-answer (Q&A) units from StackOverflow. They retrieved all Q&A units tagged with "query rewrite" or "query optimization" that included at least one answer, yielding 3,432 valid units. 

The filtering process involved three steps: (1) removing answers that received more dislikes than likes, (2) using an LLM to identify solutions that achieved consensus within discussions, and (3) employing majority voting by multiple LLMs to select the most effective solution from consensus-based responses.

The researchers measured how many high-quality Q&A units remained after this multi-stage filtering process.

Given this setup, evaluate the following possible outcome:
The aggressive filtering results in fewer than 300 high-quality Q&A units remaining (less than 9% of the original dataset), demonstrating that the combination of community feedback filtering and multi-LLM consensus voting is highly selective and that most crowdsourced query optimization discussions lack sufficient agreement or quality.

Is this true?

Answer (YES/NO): YES